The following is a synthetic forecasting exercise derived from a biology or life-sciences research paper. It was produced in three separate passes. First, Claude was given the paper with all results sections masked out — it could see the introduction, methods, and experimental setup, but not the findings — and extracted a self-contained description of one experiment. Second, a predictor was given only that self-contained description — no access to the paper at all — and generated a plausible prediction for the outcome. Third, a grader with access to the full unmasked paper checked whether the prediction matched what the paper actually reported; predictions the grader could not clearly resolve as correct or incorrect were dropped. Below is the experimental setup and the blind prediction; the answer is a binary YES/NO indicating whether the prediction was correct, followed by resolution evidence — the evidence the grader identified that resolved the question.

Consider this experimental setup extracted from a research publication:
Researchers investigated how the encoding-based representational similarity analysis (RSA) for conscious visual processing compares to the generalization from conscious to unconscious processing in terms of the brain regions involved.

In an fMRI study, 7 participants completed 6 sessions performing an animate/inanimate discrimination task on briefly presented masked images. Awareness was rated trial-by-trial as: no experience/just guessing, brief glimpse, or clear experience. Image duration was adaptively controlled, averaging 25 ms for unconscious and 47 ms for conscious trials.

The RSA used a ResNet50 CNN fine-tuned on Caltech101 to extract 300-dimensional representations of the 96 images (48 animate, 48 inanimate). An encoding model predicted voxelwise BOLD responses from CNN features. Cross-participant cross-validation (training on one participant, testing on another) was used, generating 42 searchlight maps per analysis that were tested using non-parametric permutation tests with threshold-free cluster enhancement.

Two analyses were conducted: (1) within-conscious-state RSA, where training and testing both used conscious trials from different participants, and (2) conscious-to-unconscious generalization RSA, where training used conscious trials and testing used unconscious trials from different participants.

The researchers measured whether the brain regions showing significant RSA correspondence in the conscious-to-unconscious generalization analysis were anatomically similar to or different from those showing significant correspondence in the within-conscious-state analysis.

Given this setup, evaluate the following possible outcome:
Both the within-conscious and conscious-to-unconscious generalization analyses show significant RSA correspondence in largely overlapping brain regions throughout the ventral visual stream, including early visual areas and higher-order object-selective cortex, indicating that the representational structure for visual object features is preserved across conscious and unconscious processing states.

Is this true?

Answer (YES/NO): NO